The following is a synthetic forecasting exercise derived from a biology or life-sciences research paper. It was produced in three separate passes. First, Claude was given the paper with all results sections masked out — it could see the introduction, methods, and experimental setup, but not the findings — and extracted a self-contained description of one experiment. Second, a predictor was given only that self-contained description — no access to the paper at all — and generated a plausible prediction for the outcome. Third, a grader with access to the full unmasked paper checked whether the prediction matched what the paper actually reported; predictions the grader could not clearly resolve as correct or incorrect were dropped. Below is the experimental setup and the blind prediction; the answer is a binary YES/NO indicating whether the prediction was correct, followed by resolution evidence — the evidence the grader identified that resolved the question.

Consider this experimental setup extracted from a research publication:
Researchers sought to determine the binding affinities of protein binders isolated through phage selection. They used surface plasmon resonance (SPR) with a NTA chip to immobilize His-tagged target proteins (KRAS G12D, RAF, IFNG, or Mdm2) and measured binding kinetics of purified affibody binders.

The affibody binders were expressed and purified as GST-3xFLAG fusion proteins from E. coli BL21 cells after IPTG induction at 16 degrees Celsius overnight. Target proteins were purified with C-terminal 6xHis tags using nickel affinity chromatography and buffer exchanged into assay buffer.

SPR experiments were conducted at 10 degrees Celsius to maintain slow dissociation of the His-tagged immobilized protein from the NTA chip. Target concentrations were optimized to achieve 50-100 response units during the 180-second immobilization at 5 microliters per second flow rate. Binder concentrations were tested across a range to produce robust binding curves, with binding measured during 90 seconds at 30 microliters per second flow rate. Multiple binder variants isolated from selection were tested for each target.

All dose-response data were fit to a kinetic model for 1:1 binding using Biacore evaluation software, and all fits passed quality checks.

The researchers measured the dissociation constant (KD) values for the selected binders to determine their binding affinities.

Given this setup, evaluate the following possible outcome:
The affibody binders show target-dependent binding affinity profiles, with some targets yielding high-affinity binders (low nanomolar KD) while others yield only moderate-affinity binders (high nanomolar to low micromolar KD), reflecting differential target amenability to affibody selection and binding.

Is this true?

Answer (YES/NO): NO